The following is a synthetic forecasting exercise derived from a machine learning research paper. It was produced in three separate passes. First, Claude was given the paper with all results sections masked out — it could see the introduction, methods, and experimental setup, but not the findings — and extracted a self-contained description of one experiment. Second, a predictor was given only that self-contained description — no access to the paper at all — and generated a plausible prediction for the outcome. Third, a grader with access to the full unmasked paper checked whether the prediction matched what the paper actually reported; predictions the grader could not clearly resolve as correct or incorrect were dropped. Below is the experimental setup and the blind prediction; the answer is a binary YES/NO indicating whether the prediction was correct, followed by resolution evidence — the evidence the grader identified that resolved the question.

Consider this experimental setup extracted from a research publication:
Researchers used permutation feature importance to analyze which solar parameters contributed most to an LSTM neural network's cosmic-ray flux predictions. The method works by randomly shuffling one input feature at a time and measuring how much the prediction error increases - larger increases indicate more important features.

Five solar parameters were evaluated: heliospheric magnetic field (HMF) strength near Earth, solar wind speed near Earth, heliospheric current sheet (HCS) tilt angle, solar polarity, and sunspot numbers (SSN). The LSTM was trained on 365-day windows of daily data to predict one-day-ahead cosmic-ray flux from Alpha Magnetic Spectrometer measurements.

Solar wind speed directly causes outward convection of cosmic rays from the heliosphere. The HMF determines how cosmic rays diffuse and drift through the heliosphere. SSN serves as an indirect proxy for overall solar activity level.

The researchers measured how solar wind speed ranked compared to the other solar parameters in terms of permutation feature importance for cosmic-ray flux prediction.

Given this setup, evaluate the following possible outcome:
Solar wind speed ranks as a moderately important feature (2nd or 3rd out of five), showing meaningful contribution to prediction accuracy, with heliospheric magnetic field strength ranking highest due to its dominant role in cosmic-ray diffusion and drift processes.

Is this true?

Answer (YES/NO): NO